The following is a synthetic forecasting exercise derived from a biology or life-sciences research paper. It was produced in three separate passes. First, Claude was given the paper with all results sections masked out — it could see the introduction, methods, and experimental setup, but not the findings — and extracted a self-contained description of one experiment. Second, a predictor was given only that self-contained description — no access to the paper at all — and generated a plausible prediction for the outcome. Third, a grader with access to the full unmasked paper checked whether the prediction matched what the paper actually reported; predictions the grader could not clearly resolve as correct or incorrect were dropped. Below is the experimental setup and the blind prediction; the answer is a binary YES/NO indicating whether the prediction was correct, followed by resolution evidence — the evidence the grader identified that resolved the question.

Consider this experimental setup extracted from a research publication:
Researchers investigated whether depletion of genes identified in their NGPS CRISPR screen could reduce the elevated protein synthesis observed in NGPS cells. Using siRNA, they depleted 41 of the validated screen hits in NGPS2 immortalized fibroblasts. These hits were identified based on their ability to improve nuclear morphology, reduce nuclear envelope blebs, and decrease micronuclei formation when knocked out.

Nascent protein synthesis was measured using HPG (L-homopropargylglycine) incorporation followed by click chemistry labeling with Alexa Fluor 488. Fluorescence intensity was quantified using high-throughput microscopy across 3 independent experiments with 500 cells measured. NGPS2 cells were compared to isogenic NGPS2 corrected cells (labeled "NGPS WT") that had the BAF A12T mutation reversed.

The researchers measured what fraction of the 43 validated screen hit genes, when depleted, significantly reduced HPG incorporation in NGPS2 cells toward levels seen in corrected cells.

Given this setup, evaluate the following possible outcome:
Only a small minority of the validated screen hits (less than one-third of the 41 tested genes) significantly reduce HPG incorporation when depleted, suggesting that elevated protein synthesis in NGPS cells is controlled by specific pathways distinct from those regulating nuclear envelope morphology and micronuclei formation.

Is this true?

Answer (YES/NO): NO